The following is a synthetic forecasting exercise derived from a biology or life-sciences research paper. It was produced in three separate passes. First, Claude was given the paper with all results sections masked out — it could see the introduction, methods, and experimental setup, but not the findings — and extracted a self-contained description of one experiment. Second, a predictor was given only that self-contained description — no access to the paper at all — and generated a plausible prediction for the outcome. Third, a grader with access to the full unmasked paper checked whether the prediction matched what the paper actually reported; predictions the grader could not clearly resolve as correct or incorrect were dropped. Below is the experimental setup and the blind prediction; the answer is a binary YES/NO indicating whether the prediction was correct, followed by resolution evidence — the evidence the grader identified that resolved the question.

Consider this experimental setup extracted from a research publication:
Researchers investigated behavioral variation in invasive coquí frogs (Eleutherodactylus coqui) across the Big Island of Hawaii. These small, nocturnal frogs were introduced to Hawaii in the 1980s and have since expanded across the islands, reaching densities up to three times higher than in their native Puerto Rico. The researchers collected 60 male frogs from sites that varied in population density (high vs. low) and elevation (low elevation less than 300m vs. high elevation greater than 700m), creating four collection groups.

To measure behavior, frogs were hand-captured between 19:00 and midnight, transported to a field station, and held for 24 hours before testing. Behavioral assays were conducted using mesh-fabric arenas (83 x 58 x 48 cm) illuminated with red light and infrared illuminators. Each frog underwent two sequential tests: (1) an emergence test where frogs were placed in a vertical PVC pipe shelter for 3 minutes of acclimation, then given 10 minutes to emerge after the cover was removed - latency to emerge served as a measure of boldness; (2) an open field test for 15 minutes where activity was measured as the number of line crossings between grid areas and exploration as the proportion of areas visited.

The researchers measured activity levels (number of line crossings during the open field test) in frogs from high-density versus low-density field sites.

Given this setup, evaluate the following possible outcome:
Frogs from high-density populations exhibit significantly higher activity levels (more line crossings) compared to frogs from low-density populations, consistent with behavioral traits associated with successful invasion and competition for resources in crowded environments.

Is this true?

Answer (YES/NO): NO